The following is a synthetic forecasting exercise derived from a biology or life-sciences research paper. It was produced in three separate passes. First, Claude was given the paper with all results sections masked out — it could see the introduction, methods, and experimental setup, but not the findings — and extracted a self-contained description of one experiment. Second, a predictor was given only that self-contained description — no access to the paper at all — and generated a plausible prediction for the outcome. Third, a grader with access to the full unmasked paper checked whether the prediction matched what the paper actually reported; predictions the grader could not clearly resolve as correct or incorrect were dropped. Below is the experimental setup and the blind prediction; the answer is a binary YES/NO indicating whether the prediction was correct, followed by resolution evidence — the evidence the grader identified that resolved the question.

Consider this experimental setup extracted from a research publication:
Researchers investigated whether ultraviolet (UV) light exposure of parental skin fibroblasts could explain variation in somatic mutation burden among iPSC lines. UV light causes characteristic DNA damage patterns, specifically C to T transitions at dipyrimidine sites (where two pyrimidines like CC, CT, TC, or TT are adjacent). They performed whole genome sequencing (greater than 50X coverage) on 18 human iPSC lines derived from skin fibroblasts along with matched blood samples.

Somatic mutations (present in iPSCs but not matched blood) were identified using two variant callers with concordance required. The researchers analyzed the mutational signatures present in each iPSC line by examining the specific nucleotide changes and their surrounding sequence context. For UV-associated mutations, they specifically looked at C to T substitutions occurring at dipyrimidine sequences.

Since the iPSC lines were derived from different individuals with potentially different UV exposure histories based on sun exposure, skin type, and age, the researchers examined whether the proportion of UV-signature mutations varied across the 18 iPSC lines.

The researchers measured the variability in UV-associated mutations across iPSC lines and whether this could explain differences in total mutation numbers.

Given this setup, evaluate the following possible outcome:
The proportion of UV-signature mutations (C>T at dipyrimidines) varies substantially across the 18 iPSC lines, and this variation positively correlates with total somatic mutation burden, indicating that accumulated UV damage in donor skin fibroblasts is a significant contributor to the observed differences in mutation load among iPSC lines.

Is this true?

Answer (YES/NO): YES